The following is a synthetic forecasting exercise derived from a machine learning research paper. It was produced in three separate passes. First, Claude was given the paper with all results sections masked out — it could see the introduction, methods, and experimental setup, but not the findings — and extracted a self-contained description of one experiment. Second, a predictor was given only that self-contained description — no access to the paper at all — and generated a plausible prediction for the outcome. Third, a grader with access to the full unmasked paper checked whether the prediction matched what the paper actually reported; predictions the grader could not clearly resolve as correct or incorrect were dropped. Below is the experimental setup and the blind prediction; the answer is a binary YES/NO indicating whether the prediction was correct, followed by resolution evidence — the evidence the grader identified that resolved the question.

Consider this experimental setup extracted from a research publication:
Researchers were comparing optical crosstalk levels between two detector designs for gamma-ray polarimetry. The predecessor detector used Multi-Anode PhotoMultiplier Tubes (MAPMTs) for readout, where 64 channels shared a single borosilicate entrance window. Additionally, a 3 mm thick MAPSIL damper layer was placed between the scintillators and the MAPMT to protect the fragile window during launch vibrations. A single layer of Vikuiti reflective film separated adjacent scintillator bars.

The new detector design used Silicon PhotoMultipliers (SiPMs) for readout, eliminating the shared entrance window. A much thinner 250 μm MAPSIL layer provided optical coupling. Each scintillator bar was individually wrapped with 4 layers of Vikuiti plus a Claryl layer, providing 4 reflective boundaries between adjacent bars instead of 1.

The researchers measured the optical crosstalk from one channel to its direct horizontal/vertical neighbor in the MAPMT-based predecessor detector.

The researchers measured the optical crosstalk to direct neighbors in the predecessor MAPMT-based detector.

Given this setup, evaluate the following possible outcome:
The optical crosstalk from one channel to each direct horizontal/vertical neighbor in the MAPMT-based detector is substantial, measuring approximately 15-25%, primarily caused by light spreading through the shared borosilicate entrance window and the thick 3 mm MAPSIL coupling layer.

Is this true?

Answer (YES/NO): NO